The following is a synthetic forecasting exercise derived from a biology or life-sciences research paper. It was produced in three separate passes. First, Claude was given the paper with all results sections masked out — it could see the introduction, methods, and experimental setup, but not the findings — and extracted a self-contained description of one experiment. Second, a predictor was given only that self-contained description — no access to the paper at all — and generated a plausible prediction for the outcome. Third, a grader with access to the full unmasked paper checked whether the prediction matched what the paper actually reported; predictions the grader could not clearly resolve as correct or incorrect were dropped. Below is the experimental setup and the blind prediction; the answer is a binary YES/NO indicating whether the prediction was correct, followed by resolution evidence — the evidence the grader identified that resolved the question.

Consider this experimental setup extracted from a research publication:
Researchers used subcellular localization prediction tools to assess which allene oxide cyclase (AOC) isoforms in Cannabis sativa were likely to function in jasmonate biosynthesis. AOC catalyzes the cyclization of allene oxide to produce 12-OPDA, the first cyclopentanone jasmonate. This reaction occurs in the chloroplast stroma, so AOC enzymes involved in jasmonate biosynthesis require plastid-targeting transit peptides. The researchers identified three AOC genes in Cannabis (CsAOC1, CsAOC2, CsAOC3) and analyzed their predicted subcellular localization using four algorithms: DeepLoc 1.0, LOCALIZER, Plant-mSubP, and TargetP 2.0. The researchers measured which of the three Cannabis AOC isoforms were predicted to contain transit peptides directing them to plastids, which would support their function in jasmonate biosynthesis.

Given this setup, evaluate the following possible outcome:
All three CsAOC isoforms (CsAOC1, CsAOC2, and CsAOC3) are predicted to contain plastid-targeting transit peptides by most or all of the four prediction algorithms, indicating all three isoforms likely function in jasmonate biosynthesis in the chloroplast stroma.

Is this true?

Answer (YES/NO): NO